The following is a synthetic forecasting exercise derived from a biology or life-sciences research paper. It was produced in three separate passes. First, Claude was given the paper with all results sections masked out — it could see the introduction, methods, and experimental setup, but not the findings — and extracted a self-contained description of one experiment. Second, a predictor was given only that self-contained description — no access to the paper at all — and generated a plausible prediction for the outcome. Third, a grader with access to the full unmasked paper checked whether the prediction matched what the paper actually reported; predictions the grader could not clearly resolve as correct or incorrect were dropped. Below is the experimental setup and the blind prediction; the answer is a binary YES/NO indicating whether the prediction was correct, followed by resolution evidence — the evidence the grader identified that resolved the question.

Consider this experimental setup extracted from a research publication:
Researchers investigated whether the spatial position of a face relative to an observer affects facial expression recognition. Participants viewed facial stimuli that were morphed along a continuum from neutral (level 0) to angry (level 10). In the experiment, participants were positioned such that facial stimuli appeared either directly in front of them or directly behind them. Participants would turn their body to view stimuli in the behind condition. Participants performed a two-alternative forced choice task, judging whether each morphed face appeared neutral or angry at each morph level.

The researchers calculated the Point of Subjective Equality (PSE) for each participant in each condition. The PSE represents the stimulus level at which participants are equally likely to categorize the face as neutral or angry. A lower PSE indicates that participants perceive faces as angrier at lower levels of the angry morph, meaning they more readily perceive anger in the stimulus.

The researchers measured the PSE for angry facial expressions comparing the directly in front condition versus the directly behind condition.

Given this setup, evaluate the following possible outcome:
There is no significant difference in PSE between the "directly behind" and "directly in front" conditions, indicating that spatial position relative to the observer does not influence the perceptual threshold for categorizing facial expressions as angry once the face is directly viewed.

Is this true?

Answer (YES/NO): NO